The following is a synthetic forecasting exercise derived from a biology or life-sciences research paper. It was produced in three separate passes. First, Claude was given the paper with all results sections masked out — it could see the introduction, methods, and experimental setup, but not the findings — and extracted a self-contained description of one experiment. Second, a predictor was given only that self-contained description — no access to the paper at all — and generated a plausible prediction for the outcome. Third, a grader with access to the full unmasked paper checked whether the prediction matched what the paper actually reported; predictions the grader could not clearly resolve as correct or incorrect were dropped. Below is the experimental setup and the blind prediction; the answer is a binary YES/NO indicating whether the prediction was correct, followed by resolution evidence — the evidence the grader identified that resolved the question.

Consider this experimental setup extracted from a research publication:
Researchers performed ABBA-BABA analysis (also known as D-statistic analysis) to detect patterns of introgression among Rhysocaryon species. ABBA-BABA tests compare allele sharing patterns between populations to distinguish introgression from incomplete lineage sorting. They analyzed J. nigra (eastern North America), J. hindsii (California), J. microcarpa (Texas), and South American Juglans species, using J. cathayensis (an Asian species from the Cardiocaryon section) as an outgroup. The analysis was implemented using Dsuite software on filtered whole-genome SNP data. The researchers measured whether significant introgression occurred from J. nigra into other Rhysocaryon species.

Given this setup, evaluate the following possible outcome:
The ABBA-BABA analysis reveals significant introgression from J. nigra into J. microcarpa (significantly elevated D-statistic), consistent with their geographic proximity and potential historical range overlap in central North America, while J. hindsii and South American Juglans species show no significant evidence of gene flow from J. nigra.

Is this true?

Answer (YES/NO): NO